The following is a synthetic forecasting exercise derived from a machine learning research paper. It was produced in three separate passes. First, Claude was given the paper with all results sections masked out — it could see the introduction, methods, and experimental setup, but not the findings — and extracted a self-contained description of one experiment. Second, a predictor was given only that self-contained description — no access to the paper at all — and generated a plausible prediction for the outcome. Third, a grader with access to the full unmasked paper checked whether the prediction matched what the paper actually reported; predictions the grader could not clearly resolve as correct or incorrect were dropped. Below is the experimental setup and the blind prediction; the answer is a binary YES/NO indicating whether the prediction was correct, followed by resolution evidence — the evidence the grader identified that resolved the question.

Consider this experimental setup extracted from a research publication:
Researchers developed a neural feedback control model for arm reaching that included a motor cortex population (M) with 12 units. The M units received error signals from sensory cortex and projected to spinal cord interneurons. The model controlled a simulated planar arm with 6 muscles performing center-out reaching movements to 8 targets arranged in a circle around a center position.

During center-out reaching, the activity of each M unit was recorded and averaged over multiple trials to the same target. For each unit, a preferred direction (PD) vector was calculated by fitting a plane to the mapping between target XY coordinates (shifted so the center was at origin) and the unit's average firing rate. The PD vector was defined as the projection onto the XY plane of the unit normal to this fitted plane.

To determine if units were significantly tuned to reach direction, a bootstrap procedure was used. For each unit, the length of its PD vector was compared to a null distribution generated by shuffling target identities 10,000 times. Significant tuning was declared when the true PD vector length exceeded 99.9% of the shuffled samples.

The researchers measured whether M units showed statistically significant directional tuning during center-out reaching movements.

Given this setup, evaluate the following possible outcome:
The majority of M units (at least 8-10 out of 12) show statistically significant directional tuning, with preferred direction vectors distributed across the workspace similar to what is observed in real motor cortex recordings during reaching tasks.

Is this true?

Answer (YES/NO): YES